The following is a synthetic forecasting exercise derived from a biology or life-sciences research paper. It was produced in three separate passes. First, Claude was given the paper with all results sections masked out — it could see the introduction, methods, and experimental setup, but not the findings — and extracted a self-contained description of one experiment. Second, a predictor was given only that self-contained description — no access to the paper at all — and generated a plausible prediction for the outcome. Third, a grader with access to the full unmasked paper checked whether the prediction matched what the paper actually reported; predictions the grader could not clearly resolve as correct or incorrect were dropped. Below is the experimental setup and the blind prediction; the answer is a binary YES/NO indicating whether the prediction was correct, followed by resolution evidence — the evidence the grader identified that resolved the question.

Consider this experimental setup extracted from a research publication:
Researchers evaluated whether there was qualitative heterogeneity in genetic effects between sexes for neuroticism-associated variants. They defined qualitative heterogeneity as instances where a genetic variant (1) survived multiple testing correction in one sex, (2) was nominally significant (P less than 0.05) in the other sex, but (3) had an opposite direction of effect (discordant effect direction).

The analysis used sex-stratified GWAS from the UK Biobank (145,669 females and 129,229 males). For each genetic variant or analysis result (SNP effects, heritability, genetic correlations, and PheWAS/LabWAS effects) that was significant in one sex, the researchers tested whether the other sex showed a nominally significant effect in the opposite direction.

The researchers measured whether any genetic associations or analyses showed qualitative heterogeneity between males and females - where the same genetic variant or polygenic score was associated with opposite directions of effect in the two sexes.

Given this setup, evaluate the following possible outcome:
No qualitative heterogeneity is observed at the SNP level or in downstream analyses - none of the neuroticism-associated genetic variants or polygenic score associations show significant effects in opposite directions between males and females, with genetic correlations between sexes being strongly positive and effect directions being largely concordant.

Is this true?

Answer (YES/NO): YES